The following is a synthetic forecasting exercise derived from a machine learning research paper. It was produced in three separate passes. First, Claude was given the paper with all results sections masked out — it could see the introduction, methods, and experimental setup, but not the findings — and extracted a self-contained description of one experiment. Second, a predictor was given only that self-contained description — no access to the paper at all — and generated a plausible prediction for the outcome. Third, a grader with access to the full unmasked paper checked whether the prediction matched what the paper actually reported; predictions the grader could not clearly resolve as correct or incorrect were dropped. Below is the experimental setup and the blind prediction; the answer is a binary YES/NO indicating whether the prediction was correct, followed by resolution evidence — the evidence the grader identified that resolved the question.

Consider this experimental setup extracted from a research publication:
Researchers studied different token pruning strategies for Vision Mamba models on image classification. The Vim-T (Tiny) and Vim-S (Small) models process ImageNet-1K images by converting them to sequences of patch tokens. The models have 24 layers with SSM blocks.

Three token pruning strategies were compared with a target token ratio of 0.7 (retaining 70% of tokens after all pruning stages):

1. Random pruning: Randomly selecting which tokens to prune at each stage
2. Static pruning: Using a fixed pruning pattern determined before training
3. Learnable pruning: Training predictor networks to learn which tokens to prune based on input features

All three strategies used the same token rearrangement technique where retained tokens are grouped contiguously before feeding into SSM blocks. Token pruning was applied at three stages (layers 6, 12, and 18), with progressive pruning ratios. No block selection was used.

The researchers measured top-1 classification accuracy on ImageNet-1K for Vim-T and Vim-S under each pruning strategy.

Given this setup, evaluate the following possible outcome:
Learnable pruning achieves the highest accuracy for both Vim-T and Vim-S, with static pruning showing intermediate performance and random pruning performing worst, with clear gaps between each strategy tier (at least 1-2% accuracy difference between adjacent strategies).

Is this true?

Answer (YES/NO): NO